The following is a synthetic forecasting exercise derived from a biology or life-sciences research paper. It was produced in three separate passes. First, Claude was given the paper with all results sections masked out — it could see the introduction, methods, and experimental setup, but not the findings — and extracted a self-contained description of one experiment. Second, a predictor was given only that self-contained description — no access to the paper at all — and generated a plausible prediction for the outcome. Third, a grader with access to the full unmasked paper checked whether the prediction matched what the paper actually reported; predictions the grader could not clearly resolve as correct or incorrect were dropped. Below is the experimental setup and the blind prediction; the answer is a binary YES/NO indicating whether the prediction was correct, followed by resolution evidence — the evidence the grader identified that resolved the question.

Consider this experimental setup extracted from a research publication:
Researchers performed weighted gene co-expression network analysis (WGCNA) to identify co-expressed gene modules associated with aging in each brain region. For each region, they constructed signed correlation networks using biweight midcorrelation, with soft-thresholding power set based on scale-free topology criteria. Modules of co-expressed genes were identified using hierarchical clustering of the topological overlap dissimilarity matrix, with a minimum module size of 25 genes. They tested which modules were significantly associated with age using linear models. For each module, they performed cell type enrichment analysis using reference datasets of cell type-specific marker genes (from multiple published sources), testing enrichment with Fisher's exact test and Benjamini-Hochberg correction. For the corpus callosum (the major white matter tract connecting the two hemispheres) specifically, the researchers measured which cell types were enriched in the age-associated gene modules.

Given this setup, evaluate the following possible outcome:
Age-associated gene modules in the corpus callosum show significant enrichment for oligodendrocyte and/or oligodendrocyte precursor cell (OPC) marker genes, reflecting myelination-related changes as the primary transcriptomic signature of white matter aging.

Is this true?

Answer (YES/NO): NO